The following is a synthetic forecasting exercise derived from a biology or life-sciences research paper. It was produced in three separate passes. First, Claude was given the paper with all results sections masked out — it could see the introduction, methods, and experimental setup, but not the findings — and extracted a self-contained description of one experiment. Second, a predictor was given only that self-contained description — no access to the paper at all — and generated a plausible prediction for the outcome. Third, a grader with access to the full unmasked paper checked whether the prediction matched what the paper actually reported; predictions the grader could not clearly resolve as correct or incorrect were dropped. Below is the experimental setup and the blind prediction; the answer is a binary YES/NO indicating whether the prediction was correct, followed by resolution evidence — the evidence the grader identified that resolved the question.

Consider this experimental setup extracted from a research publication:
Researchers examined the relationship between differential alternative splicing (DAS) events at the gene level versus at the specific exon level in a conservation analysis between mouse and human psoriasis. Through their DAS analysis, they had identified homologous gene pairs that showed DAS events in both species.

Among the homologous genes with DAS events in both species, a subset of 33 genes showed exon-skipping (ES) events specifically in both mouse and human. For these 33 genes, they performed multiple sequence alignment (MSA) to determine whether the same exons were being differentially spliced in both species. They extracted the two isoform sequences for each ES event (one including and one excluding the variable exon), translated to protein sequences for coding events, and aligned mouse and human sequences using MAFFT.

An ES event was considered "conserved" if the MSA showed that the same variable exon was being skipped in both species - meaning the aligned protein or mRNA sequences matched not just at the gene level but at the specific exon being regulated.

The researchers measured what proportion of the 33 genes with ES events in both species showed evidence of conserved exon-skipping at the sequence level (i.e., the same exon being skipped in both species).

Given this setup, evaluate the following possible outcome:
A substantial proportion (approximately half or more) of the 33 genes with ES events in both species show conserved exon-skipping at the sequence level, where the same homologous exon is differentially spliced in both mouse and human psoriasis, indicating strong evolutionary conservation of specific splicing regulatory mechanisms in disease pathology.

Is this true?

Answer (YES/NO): YES